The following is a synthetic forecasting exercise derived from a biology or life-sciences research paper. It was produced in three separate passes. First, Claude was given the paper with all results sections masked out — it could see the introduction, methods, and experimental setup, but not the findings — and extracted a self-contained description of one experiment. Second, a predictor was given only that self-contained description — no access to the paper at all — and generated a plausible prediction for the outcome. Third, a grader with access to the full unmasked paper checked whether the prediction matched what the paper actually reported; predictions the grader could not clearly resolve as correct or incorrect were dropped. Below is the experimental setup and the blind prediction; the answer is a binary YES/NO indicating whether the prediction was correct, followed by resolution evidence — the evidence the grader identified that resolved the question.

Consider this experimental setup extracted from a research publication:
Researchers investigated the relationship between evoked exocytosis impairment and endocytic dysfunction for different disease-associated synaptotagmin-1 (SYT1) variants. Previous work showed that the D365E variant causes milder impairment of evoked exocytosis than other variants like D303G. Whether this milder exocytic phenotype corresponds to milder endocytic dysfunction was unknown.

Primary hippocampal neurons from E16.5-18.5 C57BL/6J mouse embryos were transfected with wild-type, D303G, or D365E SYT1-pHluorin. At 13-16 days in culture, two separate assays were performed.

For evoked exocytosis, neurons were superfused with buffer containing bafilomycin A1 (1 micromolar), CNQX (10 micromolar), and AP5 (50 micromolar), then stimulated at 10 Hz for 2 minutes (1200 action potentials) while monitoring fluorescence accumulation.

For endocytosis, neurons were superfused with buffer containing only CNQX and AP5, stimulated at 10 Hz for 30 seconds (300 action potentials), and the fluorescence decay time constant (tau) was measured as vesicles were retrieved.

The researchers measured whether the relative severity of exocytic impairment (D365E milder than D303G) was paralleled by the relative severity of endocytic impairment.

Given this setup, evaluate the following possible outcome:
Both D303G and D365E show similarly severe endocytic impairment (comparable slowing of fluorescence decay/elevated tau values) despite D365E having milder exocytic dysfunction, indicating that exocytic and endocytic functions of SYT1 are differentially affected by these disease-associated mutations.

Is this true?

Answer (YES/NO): NO